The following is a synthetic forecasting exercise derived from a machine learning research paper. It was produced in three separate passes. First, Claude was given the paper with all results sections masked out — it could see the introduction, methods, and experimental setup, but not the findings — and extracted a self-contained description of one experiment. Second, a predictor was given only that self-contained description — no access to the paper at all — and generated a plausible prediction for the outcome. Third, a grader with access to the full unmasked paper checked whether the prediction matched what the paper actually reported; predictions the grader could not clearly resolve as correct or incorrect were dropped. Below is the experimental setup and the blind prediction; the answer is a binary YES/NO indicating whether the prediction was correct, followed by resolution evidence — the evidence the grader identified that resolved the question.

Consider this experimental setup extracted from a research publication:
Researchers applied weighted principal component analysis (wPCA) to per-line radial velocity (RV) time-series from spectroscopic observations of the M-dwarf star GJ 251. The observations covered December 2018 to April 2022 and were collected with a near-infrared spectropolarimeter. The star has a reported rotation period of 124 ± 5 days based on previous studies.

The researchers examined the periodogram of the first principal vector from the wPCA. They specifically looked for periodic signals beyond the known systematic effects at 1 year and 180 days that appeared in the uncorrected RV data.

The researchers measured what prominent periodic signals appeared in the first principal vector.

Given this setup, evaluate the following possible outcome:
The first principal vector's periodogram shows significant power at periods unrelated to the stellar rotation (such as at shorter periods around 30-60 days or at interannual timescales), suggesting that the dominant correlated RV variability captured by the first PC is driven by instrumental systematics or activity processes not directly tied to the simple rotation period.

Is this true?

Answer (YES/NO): NO